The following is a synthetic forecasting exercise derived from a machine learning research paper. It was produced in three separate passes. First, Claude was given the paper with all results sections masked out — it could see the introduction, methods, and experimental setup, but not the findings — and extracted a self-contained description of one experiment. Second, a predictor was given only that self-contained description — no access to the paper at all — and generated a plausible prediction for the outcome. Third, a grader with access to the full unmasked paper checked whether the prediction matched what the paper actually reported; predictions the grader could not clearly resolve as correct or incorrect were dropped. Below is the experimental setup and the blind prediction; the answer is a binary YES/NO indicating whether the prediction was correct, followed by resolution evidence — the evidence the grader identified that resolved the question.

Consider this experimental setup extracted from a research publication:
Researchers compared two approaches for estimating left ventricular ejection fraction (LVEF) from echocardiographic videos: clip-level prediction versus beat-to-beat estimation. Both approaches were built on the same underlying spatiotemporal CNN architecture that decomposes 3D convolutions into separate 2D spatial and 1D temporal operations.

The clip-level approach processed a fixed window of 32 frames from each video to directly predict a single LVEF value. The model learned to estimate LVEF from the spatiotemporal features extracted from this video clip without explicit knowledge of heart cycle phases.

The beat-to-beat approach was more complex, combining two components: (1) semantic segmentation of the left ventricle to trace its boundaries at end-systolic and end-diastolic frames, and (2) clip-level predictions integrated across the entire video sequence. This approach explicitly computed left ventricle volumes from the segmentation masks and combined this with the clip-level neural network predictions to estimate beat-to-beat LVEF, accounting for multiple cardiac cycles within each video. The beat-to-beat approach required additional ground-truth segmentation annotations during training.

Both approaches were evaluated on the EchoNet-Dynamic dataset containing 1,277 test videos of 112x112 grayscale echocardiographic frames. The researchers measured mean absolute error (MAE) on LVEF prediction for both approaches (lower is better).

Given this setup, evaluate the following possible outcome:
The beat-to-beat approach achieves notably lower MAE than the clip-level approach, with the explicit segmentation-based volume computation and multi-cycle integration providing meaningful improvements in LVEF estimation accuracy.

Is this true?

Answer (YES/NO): YES